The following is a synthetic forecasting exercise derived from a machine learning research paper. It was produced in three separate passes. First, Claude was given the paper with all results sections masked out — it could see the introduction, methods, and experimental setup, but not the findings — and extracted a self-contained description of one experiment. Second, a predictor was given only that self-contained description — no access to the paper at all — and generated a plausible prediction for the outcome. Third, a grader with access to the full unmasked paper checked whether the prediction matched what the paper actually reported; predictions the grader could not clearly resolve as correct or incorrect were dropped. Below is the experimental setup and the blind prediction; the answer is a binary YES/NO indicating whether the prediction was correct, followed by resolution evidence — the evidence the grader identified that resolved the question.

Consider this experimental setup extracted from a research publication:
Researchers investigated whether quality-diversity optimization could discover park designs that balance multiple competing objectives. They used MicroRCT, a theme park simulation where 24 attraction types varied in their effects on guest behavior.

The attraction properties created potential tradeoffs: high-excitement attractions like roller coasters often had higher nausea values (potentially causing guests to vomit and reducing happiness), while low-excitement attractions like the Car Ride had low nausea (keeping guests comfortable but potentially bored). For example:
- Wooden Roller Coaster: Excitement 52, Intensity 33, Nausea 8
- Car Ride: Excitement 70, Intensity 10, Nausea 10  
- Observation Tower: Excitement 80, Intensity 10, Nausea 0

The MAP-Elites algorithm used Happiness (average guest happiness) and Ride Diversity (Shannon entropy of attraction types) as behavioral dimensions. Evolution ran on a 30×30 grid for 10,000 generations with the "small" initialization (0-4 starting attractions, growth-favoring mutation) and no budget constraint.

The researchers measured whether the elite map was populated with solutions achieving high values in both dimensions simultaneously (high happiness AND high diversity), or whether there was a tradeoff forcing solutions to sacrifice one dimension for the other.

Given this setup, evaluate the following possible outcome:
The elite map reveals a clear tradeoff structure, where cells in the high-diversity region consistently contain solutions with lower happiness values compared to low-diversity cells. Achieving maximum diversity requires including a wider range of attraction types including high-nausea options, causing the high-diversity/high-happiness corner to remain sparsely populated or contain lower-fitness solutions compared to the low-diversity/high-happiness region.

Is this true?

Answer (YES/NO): NO